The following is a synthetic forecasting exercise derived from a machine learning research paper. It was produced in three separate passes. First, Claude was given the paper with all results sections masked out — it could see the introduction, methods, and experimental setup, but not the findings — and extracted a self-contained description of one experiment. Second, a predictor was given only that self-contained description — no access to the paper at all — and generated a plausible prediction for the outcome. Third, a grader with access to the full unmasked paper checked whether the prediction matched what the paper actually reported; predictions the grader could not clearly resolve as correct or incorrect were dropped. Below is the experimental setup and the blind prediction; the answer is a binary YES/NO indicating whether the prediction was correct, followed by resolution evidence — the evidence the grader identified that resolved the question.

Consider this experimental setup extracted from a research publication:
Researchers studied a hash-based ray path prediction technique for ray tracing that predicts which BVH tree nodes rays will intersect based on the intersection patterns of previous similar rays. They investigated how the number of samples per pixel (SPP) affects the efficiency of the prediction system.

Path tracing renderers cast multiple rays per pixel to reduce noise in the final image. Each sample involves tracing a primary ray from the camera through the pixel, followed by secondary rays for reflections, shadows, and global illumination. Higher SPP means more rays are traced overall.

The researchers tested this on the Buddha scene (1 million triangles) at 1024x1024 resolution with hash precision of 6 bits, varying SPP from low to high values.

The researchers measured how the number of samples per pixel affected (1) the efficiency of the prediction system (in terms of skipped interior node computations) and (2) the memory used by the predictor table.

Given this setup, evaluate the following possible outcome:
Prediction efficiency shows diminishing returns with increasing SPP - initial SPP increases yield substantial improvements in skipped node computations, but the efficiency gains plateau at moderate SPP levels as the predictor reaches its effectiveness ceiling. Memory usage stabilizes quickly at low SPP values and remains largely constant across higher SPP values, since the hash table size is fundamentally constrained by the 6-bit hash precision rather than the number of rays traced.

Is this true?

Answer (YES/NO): NO